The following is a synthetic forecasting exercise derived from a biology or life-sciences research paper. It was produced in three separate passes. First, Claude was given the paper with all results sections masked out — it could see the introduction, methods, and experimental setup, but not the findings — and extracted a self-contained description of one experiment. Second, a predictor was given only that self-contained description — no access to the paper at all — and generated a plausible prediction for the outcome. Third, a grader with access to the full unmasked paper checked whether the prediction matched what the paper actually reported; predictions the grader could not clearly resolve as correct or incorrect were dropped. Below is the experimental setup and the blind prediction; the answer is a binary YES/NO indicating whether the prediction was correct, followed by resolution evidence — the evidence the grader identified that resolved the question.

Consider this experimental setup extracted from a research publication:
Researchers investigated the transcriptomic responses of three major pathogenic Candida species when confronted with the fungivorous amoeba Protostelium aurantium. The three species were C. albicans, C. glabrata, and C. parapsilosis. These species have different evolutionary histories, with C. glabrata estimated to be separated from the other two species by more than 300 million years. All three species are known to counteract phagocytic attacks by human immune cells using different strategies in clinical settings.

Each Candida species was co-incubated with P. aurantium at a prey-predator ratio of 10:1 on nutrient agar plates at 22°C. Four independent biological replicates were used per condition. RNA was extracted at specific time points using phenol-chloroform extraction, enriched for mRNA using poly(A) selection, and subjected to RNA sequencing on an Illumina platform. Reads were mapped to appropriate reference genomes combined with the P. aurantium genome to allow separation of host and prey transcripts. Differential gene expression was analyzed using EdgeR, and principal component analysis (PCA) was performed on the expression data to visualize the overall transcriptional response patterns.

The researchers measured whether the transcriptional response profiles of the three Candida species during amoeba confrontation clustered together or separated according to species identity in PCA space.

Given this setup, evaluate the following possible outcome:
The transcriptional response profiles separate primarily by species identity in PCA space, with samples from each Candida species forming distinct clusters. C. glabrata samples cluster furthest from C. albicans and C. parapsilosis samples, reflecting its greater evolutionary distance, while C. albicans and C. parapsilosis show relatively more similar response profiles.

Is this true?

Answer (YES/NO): YES